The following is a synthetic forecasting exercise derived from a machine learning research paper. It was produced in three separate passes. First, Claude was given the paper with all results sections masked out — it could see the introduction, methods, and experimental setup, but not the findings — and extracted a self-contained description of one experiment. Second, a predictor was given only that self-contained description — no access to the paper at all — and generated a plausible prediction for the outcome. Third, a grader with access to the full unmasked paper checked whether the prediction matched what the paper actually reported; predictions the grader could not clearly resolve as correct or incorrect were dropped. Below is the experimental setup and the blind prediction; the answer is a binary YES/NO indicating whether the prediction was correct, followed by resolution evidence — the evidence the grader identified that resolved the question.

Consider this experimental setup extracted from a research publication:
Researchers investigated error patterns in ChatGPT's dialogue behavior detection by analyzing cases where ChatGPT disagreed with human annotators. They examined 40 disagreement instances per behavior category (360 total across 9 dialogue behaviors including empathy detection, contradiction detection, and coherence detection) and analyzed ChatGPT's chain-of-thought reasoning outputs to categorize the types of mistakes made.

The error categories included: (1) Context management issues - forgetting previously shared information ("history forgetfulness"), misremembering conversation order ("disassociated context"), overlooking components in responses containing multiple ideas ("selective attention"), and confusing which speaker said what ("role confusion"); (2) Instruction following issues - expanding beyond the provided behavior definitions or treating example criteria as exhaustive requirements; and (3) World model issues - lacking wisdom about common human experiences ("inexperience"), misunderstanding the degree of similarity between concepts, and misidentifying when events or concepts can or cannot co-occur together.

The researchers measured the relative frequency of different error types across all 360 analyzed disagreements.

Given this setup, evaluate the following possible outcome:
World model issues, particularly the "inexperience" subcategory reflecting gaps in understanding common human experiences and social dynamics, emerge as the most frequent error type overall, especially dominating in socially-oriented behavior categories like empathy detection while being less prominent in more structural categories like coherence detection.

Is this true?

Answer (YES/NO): NO